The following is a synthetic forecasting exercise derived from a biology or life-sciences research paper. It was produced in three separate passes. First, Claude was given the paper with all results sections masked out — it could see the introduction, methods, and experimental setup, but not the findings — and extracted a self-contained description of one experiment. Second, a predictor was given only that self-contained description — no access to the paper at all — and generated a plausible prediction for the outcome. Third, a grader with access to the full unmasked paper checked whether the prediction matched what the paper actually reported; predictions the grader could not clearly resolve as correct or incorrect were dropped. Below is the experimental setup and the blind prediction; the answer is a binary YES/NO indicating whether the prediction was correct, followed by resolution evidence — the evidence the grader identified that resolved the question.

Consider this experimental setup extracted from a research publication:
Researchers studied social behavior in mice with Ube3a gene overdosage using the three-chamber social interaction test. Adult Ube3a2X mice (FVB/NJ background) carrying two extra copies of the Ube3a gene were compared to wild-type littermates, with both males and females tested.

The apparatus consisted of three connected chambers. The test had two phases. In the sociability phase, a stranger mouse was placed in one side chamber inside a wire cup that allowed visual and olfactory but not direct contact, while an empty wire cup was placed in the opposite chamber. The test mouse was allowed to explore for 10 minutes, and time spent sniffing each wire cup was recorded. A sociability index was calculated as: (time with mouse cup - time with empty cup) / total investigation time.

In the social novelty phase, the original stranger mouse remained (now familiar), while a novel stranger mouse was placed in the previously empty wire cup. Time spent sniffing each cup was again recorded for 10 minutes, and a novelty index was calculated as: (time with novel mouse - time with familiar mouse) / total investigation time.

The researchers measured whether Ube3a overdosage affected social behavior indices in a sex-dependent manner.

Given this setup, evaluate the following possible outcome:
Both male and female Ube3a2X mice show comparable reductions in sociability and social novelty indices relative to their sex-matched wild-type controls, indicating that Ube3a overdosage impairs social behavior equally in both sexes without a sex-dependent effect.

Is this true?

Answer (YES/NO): NO